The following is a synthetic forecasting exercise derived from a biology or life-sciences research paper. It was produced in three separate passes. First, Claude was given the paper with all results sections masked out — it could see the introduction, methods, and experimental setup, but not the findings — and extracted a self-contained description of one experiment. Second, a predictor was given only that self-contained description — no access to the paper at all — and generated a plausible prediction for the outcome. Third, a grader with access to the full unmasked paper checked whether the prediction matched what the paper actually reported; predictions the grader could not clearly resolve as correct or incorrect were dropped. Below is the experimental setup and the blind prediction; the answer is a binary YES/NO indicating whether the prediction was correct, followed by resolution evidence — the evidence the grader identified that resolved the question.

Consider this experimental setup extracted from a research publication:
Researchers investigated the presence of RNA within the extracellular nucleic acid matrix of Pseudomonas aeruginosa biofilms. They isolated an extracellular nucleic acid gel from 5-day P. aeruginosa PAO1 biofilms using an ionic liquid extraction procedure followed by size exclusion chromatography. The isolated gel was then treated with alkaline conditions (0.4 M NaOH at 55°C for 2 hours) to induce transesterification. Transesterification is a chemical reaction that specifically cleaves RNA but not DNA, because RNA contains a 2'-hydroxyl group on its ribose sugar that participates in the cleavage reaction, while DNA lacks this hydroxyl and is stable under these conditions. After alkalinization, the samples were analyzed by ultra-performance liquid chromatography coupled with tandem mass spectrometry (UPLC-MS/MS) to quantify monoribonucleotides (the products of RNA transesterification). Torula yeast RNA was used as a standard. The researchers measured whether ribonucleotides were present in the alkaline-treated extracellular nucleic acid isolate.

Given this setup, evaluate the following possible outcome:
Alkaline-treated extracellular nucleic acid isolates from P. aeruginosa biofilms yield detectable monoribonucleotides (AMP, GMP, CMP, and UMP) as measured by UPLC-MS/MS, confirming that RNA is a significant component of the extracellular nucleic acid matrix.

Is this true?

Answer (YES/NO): YES